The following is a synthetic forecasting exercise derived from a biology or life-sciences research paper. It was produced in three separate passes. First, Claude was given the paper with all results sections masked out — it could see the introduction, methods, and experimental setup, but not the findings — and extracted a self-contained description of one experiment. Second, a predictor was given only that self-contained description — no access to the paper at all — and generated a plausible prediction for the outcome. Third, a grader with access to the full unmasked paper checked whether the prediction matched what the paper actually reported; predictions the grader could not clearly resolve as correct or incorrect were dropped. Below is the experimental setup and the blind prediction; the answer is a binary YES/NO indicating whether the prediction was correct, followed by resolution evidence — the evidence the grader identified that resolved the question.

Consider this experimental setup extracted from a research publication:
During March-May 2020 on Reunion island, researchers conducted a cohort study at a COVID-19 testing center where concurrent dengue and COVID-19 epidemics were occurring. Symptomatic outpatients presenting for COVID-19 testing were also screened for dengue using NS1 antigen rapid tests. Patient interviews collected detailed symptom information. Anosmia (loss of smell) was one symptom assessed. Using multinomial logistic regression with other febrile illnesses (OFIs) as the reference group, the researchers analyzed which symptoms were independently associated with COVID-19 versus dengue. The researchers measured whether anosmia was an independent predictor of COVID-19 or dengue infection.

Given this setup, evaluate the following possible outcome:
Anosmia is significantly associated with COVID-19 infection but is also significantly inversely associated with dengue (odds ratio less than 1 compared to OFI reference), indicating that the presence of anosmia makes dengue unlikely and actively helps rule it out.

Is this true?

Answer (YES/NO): NO